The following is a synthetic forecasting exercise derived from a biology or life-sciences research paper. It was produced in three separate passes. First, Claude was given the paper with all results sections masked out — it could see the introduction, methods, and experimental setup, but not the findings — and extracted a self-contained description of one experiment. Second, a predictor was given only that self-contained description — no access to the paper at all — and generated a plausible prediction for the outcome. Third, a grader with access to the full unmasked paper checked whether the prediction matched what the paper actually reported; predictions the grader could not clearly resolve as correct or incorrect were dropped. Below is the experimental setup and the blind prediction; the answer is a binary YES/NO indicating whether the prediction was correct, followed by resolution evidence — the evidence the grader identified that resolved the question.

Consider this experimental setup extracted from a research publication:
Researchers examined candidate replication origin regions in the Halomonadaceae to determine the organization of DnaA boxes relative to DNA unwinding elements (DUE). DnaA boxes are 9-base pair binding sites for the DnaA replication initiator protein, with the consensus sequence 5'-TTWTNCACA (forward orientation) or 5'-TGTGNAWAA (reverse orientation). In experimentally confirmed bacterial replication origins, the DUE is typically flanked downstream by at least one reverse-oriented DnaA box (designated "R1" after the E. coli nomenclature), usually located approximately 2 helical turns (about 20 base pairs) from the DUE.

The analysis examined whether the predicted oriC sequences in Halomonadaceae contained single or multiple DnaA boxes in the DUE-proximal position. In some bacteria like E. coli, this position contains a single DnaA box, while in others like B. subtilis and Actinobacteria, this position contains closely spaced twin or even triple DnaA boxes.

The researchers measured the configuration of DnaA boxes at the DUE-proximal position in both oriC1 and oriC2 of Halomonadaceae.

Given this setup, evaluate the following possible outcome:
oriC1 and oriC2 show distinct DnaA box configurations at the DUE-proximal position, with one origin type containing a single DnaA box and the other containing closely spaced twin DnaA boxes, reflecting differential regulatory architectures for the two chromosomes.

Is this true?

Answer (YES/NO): NO